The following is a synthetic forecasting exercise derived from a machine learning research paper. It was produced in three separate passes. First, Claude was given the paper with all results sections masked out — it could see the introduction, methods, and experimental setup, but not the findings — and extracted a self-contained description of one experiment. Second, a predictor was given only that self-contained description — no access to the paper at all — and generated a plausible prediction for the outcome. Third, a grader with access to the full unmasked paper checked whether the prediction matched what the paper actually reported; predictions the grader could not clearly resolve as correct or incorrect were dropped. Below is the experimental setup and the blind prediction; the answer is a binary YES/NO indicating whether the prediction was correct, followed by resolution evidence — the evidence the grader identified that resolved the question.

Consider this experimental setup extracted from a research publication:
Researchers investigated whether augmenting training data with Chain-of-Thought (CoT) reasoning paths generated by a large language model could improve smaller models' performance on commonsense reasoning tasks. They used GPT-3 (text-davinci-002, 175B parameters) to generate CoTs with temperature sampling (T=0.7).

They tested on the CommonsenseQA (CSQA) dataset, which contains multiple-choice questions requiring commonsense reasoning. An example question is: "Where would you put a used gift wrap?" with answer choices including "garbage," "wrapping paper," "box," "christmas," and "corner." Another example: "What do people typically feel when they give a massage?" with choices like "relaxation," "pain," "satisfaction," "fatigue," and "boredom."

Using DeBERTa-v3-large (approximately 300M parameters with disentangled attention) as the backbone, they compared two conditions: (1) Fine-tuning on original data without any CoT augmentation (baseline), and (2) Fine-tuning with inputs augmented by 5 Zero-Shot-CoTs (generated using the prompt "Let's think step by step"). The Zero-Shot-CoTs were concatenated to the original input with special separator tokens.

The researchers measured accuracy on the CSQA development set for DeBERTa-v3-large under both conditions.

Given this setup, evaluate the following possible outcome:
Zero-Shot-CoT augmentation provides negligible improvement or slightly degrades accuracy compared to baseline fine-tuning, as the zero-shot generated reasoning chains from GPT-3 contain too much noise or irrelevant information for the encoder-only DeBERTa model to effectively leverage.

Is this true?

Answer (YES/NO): NO